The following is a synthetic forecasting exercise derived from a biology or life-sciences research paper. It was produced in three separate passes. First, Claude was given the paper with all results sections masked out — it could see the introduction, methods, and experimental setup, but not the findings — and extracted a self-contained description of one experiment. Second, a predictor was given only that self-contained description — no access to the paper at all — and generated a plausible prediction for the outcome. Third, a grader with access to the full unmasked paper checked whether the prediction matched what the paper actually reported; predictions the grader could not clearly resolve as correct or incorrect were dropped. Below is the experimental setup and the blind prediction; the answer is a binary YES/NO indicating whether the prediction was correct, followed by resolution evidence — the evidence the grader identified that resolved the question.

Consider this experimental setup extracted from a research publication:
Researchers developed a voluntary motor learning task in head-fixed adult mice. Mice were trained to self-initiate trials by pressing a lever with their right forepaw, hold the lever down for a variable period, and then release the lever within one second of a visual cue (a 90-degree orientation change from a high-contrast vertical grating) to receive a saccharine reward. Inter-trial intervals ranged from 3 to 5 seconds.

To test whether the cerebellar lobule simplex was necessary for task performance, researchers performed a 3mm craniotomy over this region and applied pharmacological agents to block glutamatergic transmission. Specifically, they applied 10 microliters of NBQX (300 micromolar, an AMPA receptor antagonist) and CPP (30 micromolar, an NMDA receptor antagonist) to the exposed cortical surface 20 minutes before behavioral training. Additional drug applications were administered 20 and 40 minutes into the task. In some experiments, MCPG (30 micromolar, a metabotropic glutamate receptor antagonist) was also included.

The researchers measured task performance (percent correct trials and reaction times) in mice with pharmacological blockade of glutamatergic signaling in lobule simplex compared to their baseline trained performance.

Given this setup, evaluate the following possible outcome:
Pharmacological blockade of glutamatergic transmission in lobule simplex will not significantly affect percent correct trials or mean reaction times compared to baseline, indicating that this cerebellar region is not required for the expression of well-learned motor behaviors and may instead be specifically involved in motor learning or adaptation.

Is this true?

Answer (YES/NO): YES